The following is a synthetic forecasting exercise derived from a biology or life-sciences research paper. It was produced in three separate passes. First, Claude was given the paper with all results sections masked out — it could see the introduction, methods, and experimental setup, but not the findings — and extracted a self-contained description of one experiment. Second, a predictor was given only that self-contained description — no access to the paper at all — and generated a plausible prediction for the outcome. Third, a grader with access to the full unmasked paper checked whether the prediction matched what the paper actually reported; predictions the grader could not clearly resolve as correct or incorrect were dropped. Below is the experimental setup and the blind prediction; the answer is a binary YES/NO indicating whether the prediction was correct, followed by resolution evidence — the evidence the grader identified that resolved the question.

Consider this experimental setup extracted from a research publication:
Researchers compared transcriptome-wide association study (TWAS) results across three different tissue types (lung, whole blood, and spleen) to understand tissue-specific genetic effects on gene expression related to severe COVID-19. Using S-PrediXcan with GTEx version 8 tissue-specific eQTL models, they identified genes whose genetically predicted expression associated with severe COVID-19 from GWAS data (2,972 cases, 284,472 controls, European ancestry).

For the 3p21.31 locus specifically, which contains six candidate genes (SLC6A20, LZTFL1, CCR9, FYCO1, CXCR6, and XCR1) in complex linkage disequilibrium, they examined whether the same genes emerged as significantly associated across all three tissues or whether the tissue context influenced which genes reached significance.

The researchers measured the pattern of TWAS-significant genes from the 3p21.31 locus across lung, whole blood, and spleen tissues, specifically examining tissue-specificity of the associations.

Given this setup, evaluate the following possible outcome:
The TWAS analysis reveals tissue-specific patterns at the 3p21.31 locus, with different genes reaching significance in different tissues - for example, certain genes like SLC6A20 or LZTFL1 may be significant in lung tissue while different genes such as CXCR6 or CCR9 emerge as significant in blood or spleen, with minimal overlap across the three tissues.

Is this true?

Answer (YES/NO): NO